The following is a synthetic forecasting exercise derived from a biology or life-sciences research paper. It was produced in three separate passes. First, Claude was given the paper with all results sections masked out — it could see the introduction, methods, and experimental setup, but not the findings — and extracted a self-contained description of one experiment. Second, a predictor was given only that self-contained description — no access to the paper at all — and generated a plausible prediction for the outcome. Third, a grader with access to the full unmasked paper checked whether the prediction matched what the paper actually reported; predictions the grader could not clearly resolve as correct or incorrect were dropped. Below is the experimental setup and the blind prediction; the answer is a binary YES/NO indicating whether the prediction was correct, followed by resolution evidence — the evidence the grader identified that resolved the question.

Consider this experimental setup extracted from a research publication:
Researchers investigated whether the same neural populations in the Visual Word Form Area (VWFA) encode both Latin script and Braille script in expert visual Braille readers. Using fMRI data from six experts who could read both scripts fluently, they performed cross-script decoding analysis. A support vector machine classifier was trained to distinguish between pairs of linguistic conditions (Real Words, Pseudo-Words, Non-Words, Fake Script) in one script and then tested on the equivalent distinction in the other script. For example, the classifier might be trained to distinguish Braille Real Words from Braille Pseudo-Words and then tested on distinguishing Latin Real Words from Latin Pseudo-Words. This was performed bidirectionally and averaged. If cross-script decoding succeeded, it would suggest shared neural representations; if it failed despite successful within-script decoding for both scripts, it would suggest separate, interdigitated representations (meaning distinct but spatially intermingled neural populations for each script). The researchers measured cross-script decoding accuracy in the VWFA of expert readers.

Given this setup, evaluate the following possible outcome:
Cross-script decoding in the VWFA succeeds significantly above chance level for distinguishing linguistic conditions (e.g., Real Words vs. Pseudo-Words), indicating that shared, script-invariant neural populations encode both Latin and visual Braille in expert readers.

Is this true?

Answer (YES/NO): NO